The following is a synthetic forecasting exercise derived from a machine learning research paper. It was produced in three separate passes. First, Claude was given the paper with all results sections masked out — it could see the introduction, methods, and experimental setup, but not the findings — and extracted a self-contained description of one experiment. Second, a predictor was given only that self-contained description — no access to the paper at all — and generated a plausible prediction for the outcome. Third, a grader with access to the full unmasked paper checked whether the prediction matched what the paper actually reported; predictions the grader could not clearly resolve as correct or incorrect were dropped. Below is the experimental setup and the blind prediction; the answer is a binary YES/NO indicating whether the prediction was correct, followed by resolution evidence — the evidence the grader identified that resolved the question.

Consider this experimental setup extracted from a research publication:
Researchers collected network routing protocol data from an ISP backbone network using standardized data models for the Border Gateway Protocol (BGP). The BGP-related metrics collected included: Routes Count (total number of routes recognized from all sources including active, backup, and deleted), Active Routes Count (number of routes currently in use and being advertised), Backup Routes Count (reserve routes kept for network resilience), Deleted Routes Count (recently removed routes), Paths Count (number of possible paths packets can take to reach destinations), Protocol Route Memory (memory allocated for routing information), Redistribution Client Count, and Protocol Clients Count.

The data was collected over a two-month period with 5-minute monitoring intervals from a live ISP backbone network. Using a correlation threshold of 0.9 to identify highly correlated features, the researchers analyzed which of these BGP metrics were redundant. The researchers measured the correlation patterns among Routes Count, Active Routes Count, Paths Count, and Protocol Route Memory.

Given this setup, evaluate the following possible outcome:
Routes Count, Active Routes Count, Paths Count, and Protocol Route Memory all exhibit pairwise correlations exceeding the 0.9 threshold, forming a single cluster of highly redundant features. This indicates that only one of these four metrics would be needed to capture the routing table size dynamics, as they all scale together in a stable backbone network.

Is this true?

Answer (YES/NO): NO